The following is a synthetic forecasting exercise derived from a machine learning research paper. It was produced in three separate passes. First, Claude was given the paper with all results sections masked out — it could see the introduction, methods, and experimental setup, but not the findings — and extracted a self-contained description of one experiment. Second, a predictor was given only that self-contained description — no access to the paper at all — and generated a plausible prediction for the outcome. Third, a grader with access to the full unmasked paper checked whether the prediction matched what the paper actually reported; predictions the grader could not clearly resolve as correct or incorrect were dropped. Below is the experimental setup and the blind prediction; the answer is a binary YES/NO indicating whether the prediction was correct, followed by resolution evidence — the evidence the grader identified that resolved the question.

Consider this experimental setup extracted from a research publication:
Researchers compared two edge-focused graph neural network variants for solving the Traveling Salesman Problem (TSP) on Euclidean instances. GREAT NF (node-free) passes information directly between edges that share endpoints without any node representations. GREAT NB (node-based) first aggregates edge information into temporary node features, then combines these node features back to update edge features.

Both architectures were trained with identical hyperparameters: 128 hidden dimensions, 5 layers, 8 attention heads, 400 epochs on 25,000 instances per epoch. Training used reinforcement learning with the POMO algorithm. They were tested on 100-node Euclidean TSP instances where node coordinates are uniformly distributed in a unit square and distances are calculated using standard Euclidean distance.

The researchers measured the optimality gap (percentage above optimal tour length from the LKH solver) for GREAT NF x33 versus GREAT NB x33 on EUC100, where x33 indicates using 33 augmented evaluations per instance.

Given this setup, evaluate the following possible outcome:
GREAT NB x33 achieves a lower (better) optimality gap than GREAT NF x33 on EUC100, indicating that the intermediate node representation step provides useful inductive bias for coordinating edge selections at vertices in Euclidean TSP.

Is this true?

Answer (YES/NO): NO